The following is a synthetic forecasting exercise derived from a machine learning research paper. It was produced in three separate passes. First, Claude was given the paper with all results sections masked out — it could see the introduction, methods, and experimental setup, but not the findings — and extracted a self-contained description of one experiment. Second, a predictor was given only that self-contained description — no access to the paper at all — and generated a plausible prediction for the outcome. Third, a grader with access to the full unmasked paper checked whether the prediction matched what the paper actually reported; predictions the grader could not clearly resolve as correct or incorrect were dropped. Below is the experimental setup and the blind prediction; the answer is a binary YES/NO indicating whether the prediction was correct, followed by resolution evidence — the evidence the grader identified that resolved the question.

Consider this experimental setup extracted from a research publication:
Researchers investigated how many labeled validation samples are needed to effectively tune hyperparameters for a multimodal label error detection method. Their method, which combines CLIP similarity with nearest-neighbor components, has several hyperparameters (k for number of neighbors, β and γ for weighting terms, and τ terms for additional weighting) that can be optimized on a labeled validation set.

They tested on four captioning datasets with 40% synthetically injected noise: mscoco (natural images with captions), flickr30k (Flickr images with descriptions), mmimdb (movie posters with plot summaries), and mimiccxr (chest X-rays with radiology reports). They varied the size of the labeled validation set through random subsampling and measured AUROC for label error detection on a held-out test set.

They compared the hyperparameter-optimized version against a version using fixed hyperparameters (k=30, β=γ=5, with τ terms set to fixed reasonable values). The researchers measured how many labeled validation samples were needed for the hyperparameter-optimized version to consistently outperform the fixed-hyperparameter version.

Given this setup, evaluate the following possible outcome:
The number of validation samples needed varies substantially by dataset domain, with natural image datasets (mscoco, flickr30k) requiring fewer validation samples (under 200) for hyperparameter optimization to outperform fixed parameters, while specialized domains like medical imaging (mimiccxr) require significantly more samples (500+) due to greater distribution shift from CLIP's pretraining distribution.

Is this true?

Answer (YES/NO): NO